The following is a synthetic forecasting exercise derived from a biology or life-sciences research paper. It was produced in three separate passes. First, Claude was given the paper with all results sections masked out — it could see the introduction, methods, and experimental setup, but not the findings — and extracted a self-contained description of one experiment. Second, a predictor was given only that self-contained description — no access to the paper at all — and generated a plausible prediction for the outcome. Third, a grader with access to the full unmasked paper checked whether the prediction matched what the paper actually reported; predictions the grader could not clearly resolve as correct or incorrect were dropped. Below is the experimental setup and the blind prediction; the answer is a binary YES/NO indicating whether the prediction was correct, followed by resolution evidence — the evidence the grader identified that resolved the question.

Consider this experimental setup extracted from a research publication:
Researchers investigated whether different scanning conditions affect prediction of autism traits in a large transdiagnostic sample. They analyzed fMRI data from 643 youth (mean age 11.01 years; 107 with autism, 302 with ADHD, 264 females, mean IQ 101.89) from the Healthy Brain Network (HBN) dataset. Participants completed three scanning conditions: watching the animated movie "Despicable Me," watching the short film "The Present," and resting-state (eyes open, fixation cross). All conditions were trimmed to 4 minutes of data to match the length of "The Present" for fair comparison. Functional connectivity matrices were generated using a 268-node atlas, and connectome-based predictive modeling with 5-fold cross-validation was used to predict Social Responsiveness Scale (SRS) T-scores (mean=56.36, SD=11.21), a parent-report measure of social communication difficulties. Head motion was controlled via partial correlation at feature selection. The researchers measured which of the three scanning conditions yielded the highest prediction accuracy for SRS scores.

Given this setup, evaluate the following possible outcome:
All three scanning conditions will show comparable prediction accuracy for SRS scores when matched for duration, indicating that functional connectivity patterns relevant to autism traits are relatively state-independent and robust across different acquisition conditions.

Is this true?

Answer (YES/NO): NO